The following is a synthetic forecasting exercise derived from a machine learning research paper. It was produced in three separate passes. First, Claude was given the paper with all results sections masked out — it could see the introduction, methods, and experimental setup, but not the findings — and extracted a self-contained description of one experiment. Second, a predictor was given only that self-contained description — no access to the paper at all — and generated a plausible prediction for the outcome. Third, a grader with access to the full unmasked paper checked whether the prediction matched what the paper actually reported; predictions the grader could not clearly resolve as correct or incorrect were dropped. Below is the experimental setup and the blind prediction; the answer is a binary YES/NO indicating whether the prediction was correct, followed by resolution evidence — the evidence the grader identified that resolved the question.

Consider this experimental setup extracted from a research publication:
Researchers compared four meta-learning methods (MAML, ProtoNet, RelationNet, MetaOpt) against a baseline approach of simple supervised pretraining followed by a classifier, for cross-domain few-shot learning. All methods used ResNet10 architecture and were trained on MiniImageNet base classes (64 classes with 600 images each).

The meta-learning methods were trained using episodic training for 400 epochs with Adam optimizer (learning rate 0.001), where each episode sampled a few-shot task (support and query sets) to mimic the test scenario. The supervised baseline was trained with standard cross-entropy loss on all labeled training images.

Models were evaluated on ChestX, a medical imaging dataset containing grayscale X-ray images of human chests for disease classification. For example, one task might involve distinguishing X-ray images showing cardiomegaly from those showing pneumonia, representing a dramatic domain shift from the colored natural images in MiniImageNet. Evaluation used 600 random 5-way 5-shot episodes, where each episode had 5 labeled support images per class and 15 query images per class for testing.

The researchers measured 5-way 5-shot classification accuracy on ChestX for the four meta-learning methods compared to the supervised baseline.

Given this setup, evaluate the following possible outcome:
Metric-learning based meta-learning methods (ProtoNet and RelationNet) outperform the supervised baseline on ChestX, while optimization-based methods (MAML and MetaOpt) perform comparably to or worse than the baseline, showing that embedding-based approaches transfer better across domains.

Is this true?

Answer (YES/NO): NO